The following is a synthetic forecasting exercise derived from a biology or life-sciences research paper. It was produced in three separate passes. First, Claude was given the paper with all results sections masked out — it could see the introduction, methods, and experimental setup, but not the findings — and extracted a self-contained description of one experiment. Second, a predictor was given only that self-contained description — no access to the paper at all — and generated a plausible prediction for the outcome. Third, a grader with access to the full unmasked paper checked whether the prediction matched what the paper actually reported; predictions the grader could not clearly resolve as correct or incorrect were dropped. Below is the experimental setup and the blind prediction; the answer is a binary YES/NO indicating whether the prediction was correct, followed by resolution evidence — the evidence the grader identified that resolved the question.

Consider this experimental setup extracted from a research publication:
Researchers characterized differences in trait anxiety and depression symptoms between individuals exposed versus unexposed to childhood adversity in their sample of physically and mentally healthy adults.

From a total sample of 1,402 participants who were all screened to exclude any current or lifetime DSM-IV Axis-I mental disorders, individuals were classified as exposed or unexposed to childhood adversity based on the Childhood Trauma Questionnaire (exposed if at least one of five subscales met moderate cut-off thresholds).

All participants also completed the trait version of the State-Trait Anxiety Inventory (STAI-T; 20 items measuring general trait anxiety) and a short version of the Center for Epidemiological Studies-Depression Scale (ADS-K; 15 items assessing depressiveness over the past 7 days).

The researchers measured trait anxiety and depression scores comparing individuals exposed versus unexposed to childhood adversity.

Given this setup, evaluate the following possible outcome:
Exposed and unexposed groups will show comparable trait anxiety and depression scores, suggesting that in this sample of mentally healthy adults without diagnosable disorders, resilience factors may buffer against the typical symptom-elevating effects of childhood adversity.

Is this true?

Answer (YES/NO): NO